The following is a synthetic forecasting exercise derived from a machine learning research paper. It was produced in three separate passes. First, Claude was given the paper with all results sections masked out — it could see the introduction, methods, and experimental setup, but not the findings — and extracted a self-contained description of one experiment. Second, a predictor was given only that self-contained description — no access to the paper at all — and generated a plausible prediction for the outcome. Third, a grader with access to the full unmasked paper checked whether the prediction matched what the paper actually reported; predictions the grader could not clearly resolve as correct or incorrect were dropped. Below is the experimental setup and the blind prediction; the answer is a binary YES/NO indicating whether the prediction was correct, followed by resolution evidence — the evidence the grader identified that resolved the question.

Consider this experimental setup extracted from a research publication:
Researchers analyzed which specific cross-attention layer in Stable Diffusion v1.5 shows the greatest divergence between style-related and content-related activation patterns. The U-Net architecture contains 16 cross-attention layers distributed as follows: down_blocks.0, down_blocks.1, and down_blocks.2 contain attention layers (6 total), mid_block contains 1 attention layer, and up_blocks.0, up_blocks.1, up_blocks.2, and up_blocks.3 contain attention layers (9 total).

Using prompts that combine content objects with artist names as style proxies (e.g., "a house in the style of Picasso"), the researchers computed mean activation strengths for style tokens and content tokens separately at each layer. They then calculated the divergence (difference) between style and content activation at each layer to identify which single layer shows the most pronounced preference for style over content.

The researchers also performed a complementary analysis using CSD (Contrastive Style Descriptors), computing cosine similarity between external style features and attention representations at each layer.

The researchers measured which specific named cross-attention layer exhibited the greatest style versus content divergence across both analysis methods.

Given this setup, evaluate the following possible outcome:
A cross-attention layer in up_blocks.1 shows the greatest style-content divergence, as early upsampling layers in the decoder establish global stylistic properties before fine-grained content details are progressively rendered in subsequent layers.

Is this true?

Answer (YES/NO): YES